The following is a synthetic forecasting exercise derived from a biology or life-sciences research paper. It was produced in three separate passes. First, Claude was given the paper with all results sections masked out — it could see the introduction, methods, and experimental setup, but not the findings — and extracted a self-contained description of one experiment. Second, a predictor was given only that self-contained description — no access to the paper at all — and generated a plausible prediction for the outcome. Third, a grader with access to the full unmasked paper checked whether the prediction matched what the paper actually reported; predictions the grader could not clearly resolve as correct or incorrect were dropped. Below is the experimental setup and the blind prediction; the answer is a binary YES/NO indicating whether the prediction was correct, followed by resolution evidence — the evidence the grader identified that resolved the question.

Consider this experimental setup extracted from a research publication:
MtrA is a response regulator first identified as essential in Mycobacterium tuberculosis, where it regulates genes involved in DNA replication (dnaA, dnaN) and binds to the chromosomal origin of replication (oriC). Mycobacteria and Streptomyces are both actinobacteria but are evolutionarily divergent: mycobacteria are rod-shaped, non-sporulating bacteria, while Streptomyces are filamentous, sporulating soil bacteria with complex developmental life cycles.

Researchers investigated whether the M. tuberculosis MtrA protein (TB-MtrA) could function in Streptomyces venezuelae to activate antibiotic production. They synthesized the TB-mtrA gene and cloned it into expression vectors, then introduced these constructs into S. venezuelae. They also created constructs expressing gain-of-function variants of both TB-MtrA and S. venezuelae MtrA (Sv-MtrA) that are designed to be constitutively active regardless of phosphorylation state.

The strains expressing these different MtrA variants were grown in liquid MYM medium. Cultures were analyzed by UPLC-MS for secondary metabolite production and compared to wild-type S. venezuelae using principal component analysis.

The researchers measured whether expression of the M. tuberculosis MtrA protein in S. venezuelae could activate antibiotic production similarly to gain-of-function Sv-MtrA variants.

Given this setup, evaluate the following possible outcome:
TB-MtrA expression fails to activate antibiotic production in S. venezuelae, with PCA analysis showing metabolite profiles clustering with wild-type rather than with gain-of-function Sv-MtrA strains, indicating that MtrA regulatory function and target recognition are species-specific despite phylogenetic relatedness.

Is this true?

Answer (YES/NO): NO